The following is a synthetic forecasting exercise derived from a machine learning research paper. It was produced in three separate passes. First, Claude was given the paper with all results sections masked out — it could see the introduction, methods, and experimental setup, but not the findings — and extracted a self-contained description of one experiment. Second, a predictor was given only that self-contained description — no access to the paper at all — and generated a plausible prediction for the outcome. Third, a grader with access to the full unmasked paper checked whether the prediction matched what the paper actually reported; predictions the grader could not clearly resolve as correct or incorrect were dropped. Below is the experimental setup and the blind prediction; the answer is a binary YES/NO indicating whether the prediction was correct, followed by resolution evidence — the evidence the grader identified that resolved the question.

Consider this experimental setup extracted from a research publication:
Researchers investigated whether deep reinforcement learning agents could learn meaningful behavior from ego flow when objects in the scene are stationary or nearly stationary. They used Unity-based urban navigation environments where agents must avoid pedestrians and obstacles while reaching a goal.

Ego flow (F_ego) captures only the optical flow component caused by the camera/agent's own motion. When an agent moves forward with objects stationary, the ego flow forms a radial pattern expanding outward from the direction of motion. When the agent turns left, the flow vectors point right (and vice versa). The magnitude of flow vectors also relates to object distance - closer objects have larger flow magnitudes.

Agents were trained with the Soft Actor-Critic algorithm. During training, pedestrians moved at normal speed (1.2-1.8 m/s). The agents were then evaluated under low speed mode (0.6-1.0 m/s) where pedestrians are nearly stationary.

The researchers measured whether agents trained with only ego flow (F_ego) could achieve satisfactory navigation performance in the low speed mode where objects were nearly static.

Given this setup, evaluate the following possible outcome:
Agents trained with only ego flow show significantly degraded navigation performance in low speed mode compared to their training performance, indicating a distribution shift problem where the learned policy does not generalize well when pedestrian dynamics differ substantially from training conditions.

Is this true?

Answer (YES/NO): NO